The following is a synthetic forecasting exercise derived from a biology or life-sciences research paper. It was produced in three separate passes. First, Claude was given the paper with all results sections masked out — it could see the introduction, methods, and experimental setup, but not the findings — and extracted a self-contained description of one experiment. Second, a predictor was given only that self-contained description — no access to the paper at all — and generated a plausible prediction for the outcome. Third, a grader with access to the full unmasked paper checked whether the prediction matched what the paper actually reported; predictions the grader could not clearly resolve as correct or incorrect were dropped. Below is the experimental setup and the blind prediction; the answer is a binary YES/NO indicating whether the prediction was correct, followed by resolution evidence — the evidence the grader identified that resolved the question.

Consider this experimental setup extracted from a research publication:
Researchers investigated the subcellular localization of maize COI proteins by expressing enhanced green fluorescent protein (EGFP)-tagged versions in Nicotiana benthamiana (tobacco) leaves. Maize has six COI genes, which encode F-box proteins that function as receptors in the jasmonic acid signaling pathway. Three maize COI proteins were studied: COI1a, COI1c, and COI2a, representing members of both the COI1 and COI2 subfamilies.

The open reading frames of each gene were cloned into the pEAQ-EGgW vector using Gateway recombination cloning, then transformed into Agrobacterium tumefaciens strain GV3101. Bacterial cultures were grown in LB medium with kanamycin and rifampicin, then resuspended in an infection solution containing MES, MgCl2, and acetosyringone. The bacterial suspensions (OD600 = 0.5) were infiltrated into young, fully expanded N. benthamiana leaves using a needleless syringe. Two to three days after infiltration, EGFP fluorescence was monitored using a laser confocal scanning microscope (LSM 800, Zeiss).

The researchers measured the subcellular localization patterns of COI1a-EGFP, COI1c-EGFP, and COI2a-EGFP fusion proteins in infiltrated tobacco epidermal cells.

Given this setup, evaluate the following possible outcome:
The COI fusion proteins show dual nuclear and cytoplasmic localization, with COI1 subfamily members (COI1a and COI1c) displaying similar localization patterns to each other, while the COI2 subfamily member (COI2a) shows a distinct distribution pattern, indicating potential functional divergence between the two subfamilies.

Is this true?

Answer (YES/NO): NO